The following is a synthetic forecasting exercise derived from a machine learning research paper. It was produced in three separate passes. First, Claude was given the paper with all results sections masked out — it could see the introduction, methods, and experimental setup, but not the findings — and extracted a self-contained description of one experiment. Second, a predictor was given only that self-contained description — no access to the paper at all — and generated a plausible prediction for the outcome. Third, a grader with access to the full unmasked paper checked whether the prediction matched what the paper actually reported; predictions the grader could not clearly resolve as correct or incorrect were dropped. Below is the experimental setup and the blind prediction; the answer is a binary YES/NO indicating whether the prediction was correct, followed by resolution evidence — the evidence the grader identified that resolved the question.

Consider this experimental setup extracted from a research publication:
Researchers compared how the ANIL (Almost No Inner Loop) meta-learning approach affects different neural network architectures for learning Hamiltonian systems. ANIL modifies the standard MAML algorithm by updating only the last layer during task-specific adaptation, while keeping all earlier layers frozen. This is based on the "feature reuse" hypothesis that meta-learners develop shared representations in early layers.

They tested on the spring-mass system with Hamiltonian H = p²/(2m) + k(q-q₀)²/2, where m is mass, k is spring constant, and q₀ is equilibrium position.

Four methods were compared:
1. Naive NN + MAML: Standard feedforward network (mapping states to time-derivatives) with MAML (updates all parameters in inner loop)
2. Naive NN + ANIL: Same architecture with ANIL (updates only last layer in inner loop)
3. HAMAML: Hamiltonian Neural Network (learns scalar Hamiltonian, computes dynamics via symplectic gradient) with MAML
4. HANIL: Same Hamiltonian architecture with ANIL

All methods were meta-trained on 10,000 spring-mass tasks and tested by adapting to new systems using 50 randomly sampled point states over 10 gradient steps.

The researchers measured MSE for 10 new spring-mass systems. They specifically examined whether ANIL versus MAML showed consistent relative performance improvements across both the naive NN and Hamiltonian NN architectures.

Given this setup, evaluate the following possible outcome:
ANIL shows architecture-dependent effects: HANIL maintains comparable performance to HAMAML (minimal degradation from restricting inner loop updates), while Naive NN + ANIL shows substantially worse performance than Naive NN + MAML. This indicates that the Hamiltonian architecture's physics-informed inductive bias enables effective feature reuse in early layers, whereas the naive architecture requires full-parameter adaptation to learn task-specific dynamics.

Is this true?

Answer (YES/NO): NO